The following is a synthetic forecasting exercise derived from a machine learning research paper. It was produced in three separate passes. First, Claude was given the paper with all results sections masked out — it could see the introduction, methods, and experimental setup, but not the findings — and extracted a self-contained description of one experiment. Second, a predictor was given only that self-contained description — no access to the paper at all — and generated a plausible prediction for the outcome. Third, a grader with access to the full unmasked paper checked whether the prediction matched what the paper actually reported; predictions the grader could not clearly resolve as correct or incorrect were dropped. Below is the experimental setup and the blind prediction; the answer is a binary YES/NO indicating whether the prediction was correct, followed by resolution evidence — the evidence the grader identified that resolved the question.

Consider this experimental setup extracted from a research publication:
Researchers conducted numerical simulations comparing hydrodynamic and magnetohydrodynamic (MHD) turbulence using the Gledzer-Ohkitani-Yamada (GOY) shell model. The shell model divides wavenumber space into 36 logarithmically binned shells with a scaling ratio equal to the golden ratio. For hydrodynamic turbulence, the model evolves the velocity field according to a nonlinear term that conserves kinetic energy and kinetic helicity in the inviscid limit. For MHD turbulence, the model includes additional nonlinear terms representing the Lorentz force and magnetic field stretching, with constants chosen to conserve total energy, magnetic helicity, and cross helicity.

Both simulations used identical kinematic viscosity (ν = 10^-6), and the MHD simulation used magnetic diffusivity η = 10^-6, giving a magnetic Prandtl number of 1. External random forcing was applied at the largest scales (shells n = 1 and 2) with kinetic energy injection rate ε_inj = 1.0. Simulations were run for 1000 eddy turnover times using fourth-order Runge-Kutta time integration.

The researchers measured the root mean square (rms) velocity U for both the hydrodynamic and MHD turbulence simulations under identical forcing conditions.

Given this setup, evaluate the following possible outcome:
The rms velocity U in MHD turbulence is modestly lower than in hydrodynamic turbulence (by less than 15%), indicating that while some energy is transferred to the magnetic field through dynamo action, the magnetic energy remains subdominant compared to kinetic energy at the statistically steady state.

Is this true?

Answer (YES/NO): NO